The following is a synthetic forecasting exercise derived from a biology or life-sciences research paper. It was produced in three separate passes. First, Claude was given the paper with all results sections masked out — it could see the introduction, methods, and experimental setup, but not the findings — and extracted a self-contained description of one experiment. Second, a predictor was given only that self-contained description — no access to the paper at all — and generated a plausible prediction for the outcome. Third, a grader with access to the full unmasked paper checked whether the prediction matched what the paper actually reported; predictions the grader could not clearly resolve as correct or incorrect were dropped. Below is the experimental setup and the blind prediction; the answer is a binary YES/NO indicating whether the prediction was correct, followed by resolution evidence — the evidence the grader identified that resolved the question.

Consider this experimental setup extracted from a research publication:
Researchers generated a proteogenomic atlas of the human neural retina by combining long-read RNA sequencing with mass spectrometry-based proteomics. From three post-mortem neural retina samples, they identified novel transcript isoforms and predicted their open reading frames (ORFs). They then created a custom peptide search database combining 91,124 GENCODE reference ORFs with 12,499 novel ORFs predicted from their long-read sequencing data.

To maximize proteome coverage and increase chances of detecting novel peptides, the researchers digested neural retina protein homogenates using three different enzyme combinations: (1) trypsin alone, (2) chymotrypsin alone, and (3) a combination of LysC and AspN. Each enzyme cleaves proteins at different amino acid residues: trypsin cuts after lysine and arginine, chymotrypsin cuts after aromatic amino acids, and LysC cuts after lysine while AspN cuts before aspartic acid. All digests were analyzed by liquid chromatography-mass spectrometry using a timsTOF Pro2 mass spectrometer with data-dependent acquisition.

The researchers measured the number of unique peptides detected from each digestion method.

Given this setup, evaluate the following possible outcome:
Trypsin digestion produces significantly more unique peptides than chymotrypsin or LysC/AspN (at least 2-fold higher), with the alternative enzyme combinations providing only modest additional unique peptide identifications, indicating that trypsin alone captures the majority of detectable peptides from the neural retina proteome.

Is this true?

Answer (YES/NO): NO